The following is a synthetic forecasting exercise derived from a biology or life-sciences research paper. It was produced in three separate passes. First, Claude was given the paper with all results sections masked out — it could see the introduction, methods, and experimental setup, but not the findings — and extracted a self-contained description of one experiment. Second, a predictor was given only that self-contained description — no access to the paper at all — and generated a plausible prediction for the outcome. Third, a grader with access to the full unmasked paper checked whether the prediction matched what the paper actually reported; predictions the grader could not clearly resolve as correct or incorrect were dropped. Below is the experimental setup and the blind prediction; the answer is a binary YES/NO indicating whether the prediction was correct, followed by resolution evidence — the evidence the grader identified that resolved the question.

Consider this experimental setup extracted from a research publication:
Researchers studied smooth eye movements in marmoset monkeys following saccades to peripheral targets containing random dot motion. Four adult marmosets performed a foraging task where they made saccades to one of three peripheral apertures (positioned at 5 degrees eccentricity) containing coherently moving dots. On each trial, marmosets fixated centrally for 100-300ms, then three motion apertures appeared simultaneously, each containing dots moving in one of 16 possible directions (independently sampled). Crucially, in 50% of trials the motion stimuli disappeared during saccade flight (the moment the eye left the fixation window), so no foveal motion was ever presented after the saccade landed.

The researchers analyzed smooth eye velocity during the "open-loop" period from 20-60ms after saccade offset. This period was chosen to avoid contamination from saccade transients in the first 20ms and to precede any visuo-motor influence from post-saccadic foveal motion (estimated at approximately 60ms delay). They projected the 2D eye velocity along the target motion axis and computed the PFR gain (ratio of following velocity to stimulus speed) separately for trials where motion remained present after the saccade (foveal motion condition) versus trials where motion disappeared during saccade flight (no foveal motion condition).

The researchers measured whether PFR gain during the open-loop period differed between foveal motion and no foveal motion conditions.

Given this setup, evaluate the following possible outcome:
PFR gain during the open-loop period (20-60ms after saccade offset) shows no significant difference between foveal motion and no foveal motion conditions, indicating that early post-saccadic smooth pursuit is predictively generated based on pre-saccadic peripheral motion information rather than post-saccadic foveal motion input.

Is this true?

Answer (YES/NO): YES